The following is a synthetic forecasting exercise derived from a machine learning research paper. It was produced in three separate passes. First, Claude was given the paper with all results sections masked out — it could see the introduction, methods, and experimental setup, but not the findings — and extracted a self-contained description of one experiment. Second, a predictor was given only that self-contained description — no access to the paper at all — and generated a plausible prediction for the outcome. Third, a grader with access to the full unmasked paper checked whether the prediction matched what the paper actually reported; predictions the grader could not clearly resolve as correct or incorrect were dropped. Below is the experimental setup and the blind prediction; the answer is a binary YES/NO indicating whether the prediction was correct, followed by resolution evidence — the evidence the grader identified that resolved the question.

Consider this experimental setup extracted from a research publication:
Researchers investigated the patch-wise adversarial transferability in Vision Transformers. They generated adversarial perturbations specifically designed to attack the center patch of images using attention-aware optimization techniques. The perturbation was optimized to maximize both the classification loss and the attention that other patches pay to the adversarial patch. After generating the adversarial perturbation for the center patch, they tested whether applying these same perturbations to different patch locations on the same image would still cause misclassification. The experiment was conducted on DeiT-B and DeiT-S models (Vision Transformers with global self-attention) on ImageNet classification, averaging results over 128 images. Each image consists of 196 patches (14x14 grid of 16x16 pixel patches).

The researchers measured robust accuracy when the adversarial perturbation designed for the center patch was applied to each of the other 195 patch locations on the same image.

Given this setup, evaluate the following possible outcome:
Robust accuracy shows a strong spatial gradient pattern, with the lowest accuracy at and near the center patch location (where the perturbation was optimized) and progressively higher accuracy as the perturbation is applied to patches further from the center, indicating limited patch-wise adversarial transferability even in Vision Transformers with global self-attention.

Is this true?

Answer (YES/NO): YES